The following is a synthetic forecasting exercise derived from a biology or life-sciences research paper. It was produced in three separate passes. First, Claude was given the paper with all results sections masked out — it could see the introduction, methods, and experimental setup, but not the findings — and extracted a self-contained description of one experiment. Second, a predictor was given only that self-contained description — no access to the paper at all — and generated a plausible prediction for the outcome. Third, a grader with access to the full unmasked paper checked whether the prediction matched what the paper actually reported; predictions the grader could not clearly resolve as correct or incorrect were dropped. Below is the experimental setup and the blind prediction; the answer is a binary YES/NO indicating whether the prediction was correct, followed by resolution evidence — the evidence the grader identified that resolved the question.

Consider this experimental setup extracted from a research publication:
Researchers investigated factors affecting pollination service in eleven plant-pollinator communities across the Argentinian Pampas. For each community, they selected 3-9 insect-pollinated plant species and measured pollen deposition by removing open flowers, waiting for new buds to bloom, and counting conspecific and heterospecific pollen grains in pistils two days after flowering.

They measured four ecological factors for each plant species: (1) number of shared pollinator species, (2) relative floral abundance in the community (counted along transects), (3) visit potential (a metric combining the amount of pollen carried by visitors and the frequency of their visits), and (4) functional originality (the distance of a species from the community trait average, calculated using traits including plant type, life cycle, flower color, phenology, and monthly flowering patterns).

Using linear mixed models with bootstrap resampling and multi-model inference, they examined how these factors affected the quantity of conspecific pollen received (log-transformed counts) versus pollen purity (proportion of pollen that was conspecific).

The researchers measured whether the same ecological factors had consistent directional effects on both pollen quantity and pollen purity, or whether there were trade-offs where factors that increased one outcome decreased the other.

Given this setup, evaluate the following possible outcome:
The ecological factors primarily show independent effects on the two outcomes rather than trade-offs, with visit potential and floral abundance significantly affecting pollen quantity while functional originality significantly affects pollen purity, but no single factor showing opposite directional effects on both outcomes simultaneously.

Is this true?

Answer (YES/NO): NO